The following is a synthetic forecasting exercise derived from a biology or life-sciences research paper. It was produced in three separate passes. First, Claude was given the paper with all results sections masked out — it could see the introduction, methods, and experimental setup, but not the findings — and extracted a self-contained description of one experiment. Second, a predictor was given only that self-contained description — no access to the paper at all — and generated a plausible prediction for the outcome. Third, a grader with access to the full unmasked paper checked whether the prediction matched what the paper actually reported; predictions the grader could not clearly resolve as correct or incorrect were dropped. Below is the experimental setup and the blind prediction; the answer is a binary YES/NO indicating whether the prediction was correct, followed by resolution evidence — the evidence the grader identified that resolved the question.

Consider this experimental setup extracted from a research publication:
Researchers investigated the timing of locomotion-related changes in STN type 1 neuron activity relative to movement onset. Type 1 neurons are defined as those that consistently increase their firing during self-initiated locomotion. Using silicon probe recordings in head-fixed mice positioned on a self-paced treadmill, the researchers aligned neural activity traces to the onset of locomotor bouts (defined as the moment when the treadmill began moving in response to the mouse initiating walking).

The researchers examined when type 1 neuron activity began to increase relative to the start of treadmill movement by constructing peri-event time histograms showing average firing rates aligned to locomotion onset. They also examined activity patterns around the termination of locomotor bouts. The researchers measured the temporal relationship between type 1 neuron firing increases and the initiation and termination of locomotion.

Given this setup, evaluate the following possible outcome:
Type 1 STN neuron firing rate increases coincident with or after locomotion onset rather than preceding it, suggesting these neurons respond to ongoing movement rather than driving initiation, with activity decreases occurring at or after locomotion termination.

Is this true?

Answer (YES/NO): NO